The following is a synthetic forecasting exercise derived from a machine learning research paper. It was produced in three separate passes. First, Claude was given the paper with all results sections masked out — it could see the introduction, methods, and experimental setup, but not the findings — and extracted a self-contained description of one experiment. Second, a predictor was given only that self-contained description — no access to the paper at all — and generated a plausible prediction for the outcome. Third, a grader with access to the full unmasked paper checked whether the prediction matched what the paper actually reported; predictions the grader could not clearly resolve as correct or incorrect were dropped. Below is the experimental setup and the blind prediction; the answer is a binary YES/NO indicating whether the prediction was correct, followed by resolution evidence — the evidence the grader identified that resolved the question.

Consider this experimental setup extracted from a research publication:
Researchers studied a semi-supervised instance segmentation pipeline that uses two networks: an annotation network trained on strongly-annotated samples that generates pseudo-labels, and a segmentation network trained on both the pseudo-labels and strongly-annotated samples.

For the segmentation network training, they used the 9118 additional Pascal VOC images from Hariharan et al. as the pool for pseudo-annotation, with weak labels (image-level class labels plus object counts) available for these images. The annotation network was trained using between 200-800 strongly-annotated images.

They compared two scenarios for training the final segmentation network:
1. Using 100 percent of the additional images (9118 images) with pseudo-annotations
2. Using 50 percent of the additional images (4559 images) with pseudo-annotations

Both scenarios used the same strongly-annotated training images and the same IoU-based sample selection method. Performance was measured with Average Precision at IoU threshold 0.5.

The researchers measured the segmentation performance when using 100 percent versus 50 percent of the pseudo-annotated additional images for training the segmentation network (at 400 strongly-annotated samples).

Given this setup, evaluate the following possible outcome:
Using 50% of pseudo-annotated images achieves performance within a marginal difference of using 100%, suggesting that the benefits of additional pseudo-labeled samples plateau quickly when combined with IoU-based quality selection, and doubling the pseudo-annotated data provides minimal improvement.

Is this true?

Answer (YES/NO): NO